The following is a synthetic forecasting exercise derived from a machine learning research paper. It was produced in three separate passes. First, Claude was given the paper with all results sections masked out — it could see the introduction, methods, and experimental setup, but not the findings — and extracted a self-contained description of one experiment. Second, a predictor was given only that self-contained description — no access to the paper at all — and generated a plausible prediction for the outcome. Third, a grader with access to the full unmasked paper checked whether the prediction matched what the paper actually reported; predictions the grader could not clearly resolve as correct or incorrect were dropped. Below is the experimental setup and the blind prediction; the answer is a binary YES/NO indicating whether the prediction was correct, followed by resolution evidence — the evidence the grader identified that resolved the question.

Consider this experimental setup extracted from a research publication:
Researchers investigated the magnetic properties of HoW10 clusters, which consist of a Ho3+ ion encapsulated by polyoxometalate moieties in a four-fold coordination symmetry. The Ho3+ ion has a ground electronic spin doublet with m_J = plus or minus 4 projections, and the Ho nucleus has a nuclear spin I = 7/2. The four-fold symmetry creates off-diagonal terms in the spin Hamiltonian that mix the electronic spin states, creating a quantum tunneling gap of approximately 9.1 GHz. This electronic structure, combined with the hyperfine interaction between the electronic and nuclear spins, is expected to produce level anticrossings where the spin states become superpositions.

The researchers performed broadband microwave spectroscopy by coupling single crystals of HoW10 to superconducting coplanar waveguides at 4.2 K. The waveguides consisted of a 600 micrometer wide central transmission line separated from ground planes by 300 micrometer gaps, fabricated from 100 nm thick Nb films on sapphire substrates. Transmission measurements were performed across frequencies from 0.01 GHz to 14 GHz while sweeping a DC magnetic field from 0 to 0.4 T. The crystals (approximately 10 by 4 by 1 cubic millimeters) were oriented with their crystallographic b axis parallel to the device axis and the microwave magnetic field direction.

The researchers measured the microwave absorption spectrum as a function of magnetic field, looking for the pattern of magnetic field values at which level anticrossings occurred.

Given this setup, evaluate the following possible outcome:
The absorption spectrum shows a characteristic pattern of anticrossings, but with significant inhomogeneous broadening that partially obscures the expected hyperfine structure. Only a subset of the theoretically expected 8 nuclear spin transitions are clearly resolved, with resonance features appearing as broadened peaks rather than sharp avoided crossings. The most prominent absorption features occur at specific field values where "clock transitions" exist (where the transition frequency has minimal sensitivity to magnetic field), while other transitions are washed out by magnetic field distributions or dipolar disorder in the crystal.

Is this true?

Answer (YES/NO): NO